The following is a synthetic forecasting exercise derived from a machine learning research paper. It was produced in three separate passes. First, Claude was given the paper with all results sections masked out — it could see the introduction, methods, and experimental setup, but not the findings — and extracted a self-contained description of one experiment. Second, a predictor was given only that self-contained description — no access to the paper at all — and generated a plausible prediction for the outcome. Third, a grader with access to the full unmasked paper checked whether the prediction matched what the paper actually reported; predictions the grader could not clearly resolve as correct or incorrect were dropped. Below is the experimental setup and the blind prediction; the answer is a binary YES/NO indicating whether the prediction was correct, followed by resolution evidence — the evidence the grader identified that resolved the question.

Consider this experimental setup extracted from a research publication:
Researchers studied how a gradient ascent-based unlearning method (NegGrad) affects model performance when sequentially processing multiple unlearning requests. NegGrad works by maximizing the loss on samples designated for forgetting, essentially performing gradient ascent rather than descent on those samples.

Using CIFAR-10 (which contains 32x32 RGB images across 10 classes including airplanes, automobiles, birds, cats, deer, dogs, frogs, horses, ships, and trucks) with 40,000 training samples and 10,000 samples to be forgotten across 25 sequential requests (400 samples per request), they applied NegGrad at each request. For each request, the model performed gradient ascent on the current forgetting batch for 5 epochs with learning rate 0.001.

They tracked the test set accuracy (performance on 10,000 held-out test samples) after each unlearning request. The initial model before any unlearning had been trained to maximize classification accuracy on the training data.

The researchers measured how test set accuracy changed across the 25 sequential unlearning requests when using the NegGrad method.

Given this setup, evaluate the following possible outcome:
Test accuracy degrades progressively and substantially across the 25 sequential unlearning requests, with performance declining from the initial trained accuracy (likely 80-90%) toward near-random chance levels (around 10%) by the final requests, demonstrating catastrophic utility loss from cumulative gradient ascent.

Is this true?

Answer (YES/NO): NO